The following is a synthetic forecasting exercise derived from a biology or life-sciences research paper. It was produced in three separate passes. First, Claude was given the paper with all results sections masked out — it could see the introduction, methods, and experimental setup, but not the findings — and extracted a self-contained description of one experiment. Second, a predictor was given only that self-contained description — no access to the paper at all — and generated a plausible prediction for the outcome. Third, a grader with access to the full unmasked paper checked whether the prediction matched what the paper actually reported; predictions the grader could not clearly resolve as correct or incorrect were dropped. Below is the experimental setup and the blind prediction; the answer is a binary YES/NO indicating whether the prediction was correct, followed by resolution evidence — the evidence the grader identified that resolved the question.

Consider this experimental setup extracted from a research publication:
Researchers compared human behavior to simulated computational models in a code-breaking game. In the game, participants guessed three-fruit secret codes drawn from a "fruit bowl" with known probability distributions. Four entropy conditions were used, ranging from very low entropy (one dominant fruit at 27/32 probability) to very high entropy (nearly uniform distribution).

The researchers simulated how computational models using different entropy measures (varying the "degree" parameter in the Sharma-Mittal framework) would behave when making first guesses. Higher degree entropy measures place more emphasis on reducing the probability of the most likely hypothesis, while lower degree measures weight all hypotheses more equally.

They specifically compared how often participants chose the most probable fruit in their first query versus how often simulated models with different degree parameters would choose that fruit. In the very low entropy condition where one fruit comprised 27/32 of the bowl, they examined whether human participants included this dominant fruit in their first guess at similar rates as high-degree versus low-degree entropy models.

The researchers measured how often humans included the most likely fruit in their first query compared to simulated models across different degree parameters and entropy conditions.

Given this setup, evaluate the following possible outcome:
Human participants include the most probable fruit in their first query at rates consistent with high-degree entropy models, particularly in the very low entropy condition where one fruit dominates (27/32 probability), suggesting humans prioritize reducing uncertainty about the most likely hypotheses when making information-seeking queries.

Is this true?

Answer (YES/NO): NO